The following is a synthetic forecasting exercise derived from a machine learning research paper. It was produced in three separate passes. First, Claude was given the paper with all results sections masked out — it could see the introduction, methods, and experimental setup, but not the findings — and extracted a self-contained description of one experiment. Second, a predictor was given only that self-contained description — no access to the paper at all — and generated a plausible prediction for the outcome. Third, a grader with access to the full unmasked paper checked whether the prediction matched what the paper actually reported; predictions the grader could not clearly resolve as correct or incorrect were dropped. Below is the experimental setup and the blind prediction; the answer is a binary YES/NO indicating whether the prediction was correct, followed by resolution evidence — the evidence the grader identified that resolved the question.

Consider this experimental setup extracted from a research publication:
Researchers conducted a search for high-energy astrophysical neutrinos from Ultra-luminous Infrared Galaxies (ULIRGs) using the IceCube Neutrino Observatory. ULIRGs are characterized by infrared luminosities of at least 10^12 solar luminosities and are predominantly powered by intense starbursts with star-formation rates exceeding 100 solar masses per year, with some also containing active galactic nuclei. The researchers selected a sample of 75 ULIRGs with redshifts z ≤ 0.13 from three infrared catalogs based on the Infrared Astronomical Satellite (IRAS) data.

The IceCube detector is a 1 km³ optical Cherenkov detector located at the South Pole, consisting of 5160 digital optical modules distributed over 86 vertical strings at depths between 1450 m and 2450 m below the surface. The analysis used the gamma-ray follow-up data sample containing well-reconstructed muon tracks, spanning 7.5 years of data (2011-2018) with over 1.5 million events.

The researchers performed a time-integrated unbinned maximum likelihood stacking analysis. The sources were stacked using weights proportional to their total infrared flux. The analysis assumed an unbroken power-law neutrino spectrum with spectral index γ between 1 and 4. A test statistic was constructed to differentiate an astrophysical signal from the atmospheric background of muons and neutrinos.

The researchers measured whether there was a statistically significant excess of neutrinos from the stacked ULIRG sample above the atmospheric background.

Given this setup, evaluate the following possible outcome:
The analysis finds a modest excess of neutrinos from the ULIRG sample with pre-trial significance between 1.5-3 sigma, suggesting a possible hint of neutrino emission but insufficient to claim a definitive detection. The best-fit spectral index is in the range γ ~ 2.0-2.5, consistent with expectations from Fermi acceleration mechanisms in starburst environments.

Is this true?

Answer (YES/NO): NO